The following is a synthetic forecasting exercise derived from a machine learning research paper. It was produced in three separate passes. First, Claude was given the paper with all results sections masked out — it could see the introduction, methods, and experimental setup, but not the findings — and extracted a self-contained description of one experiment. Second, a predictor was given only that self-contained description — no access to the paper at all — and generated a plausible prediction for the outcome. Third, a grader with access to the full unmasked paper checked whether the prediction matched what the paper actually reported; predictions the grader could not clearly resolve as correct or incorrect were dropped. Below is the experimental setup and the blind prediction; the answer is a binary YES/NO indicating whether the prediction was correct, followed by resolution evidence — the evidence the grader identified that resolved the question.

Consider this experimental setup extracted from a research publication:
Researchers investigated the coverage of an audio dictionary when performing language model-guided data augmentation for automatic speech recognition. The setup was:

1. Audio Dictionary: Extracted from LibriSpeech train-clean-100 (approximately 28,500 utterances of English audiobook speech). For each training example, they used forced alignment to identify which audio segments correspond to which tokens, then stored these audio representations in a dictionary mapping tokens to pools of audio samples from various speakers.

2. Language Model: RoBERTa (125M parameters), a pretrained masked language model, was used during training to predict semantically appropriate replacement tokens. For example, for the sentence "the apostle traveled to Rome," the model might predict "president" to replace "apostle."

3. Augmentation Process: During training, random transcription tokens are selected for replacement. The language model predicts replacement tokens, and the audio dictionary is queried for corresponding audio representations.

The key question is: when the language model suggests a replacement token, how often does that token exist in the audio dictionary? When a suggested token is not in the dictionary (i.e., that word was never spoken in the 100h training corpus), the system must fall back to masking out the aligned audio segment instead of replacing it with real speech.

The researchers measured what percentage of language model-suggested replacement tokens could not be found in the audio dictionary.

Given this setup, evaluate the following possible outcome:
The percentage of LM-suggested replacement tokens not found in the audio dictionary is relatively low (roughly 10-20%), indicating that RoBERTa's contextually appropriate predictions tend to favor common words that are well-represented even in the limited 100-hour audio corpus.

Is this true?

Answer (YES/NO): NO